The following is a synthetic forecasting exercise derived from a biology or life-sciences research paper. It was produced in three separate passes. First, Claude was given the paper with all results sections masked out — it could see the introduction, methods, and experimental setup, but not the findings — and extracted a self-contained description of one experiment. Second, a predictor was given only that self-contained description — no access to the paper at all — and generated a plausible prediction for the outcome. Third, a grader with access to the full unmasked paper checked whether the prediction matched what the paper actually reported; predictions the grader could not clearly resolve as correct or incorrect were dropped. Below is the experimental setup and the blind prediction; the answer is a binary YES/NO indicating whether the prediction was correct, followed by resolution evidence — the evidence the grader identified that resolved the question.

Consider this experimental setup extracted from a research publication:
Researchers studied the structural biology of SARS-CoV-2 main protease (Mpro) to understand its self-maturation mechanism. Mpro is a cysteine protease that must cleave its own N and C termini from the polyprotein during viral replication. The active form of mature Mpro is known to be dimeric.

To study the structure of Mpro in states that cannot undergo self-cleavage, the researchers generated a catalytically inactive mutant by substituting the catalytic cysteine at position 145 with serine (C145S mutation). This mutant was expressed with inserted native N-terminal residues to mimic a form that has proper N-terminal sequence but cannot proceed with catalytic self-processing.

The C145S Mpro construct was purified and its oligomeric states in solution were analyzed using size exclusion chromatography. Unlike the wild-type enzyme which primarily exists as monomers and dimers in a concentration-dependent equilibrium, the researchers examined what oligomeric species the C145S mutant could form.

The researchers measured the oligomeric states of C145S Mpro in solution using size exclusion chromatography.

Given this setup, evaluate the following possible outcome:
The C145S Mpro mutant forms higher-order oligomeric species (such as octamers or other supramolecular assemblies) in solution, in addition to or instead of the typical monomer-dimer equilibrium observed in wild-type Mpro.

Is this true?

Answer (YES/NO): YES